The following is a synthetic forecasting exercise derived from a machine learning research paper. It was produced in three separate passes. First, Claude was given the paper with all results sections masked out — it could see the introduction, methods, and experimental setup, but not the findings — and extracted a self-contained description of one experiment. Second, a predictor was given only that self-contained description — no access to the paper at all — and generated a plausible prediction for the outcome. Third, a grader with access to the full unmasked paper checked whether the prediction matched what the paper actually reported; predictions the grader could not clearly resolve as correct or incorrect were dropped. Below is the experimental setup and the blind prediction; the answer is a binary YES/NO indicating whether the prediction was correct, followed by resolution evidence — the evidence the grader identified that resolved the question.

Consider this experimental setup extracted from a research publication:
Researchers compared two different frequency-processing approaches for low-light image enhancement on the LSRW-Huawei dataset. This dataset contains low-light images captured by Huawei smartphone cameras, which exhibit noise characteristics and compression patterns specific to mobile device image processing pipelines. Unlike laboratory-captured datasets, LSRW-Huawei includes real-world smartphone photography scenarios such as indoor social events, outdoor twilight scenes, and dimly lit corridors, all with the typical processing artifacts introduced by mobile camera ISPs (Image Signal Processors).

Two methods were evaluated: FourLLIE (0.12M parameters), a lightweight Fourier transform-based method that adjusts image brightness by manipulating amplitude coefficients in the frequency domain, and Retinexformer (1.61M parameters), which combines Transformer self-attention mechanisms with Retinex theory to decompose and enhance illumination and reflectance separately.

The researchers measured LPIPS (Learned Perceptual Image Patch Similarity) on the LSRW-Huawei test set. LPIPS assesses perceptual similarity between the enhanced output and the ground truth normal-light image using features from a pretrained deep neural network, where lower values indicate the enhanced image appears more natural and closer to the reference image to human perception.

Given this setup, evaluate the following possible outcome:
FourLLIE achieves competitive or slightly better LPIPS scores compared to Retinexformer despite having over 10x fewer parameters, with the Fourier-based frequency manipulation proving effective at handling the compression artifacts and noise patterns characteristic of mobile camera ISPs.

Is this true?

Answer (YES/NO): NO